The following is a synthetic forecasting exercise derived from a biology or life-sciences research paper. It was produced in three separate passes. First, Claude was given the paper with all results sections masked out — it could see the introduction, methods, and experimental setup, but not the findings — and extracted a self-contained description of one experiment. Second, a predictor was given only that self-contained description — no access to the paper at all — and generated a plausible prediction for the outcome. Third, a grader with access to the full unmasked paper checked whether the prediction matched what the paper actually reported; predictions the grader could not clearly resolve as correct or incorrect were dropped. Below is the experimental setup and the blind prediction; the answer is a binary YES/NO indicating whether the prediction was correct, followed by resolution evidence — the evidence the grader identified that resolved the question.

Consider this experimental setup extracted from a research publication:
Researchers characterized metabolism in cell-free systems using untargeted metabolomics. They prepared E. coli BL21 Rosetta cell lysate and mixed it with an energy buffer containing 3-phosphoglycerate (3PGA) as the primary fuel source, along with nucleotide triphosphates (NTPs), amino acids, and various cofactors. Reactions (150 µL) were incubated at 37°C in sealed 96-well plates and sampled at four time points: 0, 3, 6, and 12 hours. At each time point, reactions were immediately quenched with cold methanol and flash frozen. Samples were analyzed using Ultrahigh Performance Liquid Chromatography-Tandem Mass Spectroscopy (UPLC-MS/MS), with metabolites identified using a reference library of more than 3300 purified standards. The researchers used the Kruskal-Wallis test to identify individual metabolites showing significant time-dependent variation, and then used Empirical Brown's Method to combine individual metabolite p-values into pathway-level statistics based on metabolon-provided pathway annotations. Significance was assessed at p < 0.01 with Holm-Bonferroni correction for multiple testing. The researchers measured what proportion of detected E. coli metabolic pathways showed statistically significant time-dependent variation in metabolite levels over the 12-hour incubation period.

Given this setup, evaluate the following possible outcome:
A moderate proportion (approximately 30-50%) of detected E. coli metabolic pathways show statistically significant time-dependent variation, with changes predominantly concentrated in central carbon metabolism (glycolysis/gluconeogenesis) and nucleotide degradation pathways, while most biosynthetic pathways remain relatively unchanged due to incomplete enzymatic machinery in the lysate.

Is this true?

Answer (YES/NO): NO